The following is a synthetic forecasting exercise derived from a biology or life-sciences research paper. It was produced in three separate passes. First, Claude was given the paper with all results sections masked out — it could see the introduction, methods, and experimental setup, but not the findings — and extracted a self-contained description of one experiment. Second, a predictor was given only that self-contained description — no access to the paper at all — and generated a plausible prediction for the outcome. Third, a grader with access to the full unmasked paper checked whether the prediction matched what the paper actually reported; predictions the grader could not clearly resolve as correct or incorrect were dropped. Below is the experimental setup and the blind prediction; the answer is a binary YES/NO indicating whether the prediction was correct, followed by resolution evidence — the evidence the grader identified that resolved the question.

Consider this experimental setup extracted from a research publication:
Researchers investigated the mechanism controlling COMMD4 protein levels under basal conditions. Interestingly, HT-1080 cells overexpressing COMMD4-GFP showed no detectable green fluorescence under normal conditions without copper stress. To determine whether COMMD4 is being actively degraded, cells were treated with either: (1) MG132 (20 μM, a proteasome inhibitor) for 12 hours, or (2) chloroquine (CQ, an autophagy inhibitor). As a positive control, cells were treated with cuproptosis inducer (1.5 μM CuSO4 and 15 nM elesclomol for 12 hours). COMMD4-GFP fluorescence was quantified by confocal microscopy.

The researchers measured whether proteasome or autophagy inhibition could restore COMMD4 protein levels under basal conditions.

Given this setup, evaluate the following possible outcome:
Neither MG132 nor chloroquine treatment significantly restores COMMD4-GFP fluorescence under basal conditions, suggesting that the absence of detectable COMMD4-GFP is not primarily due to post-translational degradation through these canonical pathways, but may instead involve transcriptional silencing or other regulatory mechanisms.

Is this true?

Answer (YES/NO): NO